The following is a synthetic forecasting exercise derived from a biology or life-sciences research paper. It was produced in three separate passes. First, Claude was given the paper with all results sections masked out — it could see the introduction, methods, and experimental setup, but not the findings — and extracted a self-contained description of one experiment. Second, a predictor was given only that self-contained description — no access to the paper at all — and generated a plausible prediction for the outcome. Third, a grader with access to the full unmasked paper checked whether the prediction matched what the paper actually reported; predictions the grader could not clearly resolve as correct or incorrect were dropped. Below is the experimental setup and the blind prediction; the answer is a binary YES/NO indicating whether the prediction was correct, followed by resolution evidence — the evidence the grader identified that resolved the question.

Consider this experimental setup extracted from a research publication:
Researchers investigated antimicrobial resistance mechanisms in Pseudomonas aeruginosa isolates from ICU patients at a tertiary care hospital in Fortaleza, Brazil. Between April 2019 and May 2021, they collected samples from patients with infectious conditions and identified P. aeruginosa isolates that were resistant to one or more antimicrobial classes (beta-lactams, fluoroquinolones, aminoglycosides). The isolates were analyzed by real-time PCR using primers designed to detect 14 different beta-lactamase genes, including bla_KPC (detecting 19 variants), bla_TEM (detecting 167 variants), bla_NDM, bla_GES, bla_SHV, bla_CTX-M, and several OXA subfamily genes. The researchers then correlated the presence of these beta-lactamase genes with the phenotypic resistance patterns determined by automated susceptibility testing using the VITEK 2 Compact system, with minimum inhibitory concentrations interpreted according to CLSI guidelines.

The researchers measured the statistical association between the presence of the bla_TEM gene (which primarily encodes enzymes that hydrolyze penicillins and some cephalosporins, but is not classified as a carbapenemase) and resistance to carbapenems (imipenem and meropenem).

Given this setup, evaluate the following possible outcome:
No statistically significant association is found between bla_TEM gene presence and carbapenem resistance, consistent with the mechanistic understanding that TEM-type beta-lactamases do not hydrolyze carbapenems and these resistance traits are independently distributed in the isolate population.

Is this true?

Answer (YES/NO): NO